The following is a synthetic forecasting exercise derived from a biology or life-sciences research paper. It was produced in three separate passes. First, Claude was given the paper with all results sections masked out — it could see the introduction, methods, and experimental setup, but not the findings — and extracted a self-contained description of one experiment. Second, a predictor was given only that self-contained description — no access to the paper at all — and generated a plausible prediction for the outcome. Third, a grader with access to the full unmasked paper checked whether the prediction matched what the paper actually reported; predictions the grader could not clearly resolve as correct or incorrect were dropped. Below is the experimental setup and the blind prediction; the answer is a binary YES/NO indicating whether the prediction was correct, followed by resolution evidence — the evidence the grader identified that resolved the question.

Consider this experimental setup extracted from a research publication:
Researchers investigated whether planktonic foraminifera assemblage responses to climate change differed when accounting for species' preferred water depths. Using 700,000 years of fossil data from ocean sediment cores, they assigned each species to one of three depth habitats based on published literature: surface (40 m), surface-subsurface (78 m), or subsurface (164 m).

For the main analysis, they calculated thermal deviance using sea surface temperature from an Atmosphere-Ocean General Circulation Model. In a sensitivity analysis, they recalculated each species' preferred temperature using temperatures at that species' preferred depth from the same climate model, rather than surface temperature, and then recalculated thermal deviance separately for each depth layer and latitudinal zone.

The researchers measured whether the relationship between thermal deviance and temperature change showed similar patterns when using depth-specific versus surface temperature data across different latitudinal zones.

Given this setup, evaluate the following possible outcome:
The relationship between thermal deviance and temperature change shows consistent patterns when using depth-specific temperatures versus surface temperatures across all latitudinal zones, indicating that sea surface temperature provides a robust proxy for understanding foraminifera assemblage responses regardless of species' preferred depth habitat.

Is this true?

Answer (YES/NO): NO